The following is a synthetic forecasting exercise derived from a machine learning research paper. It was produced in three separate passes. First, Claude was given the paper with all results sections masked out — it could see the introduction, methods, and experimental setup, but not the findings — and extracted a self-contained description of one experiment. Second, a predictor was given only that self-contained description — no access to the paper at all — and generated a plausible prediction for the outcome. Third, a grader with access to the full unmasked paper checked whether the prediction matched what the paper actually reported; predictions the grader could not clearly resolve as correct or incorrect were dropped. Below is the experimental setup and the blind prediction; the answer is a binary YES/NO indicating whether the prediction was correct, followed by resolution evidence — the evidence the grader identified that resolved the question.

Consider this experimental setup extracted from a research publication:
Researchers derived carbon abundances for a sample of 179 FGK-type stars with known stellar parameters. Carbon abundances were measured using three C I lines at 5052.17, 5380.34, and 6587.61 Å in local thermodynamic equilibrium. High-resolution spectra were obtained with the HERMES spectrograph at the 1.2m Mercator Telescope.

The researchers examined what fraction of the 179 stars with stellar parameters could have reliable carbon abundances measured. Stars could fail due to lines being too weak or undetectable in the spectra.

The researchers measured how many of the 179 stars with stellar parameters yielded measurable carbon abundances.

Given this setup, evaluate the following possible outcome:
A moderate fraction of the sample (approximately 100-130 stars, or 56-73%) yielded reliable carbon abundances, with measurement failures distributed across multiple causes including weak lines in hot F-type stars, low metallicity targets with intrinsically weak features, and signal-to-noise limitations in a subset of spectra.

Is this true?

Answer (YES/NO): NO